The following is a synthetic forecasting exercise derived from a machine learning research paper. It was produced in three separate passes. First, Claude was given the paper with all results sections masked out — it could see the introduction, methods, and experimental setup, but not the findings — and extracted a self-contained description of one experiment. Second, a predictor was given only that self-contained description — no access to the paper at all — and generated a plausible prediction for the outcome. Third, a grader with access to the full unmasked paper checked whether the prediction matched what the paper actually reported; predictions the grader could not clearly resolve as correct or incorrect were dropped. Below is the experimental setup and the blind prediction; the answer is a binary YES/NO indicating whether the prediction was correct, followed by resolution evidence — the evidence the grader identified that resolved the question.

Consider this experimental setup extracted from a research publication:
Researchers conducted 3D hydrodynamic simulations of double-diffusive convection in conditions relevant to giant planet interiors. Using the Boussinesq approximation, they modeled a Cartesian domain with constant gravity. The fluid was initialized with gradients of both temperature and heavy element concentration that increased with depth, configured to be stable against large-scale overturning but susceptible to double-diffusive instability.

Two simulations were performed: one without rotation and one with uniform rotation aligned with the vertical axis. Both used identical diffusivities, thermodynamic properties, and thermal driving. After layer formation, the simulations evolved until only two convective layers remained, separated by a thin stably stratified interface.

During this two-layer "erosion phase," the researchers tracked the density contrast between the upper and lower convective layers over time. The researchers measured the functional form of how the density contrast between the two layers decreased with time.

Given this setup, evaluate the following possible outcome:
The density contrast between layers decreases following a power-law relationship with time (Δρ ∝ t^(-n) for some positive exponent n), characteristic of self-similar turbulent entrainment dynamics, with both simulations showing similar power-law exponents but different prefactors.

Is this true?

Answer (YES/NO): NO